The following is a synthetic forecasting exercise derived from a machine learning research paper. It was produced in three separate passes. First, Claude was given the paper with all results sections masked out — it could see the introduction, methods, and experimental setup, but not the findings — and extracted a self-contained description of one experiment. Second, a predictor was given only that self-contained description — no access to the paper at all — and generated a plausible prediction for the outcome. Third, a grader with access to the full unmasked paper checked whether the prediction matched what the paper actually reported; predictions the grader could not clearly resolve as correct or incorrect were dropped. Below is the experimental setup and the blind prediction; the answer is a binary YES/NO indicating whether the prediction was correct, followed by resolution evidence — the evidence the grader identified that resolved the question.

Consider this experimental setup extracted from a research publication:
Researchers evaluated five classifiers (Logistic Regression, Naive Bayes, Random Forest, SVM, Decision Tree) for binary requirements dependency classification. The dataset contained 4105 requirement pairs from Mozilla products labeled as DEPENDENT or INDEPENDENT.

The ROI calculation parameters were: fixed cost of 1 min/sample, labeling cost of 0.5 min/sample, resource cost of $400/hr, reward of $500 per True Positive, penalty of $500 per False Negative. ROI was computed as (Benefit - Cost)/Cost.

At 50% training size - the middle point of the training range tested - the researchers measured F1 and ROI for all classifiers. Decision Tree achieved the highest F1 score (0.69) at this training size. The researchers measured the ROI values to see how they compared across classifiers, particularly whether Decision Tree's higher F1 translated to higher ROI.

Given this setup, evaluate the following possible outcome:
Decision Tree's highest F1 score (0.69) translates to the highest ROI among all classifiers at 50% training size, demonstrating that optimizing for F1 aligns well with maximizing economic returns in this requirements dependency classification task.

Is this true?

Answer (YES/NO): YES